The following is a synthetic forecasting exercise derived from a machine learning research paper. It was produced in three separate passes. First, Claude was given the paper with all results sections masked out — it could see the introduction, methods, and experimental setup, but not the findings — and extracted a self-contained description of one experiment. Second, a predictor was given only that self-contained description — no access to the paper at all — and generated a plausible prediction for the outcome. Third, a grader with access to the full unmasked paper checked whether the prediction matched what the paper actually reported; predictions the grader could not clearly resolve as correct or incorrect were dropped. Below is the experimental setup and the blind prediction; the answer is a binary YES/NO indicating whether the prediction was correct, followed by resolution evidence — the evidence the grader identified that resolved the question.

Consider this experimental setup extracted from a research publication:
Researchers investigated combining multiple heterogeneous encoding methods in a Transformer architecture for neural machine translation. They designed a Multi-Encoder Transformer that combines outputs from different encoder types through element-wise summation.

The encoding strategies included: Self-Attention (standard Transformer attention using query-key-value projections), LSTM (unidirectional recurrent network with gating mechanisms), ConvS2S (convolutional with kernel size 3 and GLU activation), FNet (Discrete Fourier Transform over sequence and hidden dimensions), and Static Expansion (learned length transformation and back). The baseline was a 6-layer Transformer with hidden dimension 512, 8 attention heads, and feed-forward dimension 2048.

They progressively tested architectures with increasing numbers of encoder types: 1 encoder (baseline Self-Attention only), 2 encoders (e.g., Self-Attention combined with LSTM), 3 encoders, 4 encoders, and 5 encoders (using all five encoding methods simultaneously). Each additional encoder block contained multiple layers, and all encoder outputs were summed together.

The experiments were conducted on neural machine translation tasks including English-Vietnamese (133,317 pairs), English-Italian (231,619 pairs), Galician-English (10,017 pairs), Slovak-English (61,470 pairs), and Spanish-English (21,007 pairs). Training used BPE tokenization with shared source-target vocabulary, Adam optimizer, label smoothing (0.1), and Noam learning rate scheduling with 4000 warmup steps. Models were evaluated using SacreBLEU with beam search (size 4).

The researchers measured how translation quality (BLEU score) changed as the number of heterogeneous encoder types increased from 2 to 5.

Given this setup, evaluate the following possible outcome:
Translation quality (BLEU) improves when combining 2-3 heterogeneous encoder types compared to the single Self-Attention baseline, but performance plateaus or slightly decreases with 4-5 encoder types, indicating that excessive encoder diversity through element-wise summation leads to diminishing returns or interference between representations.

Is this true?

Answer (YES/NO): NO